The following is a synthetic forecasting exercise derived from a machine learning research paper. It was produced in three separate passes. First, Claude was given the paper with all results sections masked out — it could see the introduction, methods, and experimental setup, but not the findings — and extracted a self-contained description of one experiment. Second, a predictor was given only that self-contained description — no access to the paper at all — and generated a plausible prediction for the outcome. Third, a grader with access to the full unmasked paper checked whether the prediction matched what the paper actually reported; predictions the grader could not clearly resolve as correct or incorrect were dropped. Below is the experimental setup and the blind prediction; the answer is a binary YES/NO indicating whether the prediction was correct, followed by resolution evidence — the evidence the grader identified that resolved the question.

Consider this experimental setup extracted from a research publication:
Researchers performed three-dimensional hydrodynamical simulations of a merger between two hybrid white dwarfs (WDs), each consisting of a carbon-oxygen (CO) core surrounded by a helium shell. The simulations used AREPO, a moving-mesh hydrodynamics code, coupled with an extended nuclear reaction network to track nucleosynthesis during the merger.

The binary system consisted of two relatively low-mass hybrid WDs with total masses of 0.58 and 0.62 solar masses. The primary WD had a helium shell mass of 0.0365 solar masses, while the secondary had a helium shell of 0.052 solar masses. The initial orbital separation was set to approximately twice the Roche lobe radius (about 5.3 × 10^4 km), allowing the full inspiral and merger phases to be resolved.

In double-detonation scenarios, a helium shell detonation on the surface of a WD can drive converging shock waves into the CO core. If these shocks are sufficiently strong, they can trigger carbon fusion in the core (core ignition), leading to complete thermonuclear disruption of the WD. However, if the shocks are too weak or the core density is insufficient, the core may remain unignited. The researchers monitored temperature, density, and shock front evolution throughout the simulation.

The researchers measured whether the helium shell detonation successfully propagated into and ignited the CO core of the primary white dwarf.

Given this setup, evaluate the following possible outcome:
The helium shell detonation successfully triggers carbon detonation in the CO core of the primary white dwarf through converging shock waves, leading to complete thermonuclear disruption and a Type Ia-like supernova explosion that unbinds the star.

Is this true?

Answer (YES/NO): NO